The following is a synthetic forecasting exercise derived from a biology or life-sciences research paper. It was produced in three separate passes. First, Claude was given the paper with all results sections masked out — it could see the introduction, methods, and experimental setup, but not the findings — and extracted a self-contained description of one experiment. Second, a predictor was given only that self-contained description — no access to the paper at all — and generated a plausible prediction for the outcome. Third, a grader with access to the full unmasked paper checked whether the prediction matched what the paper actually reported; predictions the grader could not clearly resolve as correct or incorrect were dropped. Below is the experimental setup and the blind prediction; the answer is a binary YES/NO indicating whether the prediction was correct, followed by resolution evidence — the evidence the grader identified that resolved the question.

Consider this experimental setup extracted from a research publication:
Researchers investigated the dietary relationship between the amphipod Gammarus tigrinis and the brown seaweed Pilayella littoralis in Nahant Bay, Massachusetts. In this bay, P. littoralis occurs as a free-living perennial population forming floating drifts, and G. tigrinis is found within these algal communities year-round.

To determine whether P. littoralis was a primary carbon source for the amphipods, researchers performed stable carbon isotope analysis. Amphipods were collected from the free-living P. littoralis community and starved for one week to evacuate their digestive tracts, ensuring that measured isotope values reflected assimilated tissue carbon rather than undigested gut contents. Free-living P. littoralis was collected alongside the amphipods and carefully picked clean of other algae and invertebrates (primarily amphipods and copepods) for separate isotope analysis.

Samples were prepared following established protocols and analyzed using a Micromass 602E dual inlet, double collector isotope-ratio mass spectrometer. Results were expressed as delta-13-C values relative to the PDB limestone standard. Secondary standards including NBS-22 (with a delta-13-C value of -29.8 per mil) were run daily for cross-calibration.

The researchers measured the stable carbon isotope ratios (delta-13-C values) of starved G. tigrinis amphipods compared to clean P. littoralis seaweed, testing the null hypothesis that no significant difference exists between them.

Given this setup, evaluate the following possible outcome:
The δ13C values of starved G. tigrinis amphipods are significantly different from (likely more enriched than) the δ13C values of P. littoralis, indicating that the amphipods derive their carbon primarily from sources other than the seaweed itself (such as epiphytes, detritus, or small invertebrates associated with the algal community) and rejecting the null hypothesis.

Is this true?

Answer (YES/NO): NO